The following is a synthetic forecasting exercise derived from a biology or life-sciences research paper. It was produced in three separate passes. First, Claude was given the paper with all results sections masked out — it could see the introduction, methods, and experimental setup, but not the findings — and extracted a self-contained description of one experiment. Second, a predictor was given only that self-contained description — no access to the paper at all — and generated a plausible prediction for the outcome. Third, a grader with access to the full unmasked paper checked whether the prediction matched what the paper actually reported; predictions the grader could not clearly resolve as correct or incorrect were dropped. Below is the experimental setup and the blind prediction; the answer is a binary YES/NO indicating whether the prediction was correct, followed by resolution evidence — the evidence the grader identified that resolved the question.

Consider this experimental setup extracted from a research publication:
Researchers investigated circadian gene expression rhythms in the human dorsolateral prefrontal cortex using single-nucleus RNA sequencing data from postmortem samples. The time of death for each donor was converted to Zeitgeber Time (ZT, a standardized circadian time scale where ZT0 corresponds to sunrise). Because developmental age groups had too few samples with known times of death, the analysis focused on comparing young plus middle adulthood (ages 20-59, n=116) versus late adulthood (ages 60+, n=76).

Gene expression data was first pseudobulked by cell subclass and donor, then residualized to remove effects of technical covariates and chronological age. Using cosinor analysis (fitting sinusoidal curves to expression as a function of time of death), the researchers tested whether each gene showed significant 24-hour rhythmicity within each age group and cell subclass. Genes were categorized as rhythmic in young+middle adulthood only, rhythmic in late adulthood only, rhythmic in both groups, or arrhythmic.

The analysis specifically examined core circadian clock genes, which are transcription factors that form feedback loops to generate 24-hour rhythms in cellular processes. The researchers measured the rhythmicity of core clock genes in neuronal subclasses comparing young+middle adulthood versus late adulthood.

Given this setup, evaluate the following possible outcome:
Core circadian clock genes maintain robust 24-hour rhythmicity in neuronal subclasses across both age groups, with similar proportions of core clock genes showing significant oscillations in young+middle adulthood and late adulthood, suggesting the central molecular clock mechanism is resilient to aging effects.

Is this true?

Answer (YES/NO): NO